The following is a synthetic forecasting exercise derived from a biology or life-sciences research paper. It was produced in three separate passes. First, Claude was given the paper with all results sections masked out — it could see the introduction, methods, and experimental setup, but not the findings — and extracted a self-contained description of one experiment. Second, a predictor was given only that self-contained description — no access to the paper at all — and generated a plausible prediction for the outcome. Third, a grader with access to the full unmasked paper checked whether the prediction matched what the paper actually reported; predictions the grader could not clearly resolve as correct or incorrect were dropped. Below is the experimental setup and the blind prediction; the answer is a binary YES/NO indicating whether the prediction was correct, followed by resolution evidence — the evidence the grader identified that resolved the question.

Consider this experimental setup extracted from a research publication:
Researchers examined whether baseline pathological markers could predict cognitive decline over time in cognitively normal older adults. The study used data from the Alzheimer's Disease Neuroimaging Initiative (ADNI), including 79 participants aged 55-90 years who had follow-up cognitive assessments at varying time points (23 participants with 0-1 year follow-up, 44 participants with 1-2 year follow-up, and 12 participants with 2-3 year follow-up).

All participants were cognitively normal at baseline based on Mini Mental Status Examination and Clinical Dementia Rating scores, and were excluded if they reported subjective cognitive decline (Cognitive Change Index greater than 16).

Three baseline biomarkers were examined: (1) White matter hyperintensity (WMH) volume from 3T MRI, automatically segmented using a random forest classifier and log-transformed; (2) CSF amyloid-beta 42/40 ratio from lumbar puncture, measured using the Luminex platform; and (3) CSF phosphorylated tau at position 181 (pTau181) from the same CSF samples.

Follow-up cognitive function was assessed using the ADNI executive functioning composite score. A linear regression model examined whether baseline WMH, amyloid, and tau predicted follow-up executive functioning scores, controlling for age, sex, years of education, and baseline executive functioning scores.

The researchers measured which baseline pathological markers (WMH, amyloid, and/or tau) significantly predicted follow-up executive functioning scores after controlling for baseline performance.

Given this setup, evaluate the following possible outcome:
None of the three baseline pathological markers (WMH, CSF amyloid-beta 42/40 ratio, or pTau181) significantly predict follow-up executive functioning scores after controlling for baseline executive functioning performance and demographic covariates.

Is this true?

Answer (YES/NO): NO